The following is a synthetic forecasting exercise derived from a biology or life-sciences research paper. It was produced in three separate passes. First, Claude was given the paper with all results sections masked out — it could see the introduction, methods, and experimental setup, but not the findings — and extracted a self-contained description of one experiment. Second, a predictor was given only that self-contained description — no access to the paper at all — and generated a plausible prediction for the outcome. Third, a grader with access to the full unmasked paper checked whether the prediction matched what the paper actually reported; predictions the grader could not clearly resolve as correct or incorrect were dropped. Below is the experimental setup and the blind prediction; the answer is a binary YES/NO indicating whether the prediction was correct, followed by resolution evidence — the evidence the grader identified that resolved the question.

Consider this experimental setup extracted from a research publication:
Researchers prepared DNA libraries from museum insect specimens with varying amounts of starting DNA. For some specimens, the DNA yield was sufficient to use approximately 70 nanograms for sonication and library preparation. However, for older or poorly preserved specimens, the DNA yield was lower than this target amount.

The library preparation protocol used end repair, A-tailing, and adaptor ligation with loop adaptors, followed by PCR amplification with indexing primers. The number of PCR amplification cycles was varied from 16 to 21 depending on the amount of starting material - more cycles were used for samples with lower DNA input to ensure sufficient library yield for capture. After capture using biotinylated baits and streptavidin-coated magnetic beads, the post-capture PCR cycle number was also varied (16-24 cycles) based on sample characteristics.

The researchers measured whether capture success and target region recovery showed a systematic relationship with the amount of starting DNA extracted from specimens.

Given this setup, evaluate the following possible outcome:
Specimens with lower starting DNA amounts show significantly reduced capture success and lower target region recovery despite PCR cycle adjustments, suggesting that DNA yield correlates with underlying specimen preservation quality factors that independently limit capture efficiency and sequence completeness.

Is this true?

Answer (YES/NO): NO